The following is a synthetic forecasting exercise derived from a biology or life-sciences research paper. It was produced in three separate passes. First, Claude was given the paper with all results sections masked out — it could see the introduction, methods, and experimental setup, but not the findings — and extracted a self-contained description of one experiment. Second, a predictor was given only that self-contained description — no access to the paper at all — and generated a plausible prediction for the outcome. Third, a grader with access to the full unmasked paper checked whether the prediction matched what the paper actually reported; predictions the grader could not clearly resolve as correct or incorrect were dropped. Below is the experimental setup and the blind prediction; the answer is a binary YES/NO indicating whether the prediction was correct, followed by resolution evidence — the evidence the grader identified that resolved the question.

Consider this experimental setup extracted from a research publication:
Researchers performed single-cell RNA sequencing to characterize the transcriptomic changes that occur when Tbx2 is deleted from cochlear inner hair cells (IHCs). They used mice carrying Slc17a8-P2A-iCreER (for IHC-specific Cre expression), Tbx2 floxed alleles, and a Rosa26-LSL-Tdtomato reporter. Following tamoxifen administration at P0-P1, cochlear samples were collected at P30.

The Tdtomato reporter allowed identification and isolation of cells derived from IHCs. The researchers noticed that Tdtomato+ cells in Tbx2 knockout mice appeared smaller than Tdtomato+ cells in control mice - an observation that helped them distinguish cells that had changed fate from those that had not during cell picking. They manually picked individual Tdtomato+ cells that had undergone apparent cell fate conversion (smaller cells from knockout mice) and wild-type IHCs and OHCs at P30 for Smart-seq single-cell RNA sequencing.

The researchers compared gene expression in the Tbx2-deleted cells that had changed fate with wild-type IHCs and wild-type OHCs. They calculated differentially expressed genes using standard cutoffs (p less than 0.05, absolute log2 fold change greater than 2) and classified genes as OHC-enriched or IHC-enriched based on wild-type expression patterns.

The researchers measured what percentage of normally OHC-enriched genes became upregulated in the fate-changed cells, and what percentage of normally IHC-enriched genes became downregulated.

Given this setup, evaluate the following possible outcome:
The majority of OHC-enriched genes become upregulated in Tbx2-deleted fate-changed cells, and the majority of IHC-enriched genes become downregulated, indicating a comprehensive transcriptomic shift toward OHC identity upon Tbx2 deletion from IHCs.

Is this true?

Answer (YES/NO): NO